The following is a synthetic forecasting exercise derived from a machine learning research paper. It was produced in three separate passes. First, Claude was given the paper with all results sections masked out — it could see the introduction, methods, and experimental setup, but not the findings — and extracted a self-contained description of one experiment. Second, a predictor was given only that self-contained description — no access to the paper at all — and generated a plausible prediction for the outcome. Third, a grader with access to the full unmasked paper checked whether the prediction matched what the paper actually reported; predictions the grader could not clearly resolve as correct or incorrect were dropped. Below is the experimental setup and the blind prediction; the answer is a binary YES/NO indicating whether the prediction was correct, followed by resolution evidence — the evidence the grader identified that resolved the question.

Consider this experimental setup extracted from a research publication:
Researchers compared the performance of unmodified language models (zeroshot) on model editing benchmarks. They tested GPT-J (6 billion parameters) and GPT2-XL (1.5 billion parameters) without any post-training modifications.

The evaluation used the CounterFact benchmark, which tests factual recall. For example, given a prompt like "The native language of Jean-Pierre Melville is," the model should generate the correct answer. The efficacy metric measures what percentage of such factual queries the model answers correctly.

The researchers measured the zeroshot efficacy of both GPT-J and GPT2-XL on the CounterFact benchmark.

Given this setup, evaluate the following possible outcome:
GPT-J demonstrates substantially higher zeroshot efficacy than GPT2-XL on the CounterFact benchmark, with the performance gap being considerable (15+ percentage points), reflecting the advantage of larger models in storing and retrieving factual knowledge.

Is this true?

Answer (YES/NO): NO